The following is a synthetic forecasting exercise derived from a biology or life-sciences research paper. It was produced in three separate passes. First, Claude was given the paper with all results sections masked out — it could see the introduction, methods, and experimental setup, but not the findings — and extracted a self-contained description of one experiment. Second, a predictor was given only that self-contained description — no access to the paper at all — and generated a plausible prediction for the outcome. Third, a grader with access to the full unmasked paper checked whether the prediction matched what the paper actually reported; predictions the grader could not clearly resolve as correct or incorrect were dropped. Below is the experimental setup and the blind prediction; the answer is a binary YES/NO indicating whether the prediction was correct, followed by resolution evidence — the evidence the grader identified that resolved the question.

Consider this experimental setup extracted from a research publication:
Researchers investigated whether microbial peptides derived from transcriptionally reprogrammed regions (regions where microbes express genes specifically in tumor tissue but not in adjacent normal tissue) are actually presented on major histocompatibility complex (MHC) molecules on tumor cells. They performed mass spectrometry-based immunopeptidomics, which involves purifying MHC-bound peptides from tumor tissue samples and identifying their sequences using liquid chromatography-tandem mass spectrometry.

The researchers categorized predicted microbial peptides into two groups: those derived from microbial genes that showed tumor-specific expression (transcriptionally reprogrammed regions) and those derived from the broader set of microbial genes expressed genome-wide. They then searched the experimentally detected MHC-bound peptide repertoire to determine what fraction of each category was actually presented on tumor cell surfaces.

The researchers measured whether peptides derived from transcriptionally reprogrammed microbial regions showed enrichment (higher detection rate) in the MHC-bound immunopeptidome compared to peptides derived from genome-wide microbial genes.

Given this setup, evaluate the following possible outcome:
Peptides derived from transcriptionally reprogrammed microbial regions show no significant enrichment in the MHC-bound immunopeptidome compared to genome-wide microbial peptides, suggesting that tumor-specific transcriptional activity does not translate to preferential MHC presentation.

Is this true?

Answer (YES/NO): NO